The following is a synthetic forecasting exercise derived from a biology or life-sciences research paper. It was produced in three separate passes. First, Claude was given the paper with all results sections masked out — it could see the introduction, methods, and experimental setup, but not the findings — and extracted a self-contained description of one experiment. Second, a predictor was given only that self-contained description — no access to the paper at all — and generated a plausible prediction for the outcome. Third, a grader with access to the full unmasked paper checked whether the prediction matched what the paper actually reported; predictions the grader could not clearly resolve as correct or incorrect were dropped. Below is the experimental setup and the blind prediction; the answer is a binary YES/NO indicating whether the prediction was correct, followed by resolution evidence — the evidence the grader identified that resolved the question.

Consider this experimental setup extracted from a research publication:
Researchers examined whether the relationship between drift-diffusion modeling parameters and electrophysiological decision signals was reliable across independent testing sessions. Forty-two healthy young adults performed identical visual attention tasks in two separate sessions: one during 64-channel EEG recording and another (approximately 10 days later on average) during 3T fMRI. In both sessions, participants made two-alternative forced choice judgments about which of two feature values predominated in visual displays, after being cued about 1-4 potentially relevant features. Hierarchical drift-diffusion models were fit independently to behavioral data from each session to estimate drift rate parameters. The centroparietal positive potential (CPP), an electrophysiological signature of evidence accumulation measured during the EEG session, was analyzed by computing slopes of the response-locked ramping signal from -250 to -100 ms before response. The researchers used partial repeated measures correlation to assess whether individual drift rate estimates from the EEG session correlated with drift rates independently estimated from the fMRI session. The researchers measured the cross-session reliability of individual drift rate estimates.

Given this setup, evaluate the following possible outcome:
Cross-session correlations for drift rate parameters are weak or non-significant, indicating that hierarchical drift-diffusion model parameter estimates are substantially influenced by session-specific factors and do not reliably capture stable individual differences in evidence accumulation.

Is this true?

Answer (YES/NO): NO